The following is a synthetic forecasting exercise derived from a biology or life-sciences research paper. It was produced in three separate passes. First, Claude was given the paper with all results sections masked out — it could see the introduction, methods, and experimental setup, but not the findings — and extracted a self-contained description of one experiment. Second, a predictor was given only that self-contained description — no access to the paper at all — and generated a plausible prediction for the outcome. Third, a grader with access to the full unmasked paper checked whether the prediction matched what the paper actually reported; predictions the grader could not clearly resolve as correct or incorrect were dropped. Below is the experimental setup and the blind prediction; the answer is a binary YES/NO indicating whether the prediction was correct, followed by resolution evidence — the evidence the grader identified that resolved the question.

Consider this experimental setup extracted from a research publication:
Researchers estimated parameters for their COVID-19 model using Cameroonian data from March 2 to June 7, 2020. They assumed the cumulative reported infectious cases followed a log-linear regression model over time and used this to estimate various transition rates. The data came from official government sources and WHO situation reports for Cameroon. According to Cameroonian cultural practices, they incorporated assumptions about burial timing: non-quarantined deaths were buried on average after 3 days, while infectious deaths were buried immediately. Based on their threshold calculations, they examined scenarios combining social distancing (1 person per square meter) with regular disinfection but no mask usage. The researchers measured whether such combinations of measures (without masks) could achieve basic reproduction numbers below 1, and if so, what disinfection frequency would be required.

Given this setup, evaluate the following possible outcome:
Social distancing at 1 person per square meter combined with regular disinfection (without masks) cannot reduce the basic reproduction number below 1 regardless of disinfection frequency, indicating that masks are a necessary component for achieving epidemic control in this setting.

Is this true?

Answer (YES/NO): NO